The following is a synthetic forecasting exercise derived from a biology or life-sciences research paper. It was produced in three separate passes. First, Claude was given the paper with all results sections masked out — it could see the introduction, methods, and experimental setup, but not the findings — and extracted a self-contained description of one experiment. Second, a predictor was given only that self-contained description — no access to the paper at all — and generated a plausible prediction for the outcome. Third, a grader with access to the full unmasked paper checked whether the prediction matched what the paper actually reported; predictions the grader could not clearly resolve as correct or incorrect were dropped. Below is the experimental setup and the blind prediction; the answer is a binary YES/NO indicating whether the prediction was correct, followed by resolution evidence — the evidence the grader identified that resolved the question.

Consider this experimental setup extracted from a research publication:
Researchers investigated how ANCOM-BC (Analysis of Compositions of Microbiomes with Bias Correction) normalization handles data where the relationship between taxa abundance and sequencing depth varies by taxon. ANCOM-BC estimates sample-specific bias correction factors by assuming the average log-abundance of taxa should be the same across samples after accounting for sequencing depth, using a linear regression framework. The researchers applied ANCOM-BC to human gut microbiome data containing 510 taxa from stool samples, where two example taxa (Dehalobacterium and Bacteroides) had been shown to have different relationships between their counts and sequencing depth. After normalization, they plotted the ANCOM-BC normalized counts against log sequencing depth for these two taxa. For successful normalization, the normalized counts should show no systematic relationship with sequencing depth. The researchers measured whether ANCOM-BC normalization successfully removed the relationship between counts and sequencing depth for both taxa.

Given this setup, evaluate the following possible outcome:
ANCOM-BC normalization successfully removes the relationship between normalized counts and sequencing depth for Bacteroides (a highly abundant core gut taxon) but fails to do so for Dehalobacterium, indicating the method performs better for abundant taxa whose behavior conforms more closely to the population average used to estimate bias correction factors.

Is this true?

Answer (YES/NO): NO